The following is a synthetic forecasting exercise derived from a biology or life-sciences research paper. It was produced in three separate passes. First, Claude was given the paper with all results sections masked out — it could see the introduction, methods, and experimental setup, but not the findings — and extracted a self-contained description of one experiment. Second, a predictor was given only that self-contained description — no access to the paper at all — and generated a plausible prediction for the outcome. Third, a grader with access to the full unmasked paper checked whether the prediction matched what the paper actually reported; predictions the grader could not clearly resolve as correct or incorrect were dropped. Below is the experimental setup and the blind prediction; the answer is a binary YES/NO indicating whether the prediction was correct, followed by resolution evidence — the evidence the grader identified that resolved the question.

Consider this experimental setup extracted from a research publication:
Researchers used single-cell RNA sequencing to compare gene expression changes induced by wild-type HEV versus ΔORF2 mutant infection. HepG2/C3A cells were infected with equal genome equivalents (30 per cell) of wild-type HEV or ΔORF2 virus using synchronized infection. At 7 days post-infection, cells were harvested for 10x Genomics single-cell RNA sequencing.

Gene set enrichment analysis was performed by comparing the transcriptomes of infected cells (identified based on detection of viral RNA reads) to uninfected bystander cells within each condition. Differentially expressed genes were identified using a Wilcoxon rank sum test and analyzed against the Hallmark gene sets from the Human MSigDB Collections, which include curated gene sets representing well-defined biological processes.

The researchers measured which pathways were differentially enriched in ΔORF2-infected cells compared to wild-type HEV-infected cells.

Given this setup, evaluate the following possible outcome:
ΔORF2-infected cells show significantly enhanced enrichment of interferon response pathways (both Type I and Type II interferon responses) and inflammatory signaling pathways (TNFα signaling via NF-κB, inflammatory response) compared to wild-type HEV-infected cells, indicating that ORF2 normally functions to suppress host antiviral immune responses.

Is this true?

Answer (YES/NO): NO